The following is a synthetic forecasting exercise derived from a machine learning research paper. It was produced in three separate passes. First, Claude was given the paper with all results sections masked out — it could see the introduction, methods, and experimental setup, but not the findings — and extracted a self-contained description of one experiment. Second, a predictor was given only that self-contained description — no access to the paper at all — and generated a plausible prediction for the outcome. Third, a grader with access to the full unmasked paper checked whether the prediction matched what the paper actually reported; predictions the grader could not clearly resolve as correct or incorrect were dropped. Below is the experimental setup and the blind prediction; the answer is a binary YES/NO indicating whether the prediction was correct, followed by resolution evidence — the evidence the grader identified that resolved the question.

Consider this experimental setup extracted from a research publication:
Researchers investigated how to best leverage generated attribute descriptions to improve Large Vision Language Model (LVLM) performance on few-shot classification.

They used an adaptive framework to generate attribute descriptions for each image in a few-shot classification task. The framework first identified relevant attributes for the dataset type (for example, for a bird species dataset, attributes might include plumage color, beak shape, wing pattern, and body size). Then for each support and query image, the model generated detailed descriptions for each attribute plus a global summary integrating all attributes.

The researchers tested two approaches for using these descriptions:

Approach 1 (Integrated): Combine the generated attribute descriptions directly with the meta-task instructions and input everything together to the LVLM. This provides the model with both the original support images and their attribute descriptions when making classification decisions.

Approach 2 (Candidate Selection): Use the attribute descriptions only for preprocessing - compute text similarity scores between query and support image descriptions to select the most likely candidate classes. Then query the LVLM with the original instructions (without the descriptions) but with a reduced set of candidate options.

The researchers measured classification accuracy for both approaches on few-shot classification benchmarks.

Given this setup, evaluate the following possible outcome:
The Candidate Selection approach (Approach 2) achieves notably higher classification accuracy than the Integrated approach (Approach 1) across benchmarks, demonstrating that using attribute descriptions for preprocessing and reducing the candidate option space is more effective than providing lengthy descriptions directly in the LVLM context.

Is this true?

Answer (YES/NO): YES